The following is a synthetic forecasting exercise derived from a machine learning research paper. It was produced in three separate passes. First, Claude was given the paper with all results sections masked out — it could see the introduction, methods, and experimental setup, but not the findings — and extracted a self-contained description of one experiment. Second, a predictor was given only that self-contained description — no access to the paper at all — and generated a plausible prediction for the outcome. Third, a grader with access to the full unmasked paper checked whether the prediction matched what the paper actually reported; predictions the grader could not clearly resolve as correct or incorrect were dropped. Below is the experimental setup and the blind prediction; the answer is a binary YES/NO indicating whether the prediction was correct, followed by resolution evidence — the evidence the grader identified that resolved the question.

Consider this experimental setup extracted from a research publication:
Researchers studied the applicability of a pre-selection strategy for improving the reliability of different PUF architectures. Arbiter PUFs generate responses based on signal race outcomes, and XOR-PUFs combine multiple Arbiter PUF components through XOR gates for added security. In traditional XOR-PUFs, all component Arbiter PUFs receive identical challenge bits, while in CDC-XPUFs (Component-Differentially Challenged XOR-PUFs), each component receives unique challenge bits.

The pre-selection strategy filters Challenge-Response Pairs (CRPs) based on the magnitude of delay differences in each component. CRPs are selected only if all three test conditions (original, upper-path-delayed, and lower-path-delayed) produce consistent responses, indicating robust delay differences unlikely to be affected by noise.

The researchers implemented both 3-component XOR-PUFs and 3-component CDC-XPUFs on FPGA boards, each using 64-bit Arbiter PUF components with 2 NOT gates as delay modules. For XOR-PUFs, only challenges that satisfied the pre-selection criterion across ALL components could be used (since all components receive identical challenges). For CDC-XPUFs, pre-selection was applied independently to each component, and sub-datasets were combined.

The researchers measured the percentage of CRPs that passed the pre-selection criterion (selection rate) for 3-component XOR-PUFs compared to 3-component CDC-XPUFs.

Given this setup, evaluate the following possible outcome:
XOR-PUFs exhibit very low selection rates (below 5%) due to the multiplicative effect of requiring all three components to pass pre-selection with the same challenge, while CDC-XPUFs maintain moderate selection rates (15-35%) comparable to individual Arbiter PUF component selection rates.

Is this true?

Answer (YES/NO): NO